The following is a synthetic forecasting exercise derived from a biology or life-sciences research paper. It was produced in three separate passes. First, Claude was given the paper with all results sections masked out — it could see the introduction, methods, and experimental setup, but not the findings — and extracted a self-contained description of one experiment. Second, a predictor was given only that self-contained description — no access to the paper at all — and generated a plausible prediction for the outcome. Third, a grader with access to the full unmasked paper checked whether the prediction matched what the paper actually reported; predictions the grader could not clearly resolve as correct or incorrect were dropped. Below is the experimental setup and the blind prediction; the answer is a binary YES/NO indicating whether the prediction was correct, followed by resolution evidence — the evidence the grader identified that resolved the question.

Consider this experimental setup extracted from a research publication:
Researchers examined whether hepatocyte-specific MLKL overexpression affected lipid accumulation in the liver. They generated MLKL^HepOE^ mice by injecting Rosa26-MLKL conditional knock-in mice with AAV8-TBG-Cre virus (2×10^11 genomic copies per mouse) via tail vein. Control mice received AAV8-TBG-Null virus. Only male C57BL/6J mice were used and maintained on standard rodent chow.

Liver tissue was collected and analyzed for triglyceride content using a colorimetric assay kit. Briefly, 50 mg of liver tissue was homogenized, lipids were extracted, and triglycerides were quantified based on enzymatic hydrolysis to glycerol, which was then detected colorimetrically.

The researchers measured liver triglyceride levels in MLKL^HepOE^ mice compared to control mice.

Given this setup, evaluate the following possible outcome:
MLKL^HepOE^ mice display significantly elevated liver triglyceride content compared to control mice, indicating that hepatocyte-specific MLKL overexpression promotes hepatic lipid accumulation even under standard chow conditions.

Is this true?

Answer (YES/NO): NO